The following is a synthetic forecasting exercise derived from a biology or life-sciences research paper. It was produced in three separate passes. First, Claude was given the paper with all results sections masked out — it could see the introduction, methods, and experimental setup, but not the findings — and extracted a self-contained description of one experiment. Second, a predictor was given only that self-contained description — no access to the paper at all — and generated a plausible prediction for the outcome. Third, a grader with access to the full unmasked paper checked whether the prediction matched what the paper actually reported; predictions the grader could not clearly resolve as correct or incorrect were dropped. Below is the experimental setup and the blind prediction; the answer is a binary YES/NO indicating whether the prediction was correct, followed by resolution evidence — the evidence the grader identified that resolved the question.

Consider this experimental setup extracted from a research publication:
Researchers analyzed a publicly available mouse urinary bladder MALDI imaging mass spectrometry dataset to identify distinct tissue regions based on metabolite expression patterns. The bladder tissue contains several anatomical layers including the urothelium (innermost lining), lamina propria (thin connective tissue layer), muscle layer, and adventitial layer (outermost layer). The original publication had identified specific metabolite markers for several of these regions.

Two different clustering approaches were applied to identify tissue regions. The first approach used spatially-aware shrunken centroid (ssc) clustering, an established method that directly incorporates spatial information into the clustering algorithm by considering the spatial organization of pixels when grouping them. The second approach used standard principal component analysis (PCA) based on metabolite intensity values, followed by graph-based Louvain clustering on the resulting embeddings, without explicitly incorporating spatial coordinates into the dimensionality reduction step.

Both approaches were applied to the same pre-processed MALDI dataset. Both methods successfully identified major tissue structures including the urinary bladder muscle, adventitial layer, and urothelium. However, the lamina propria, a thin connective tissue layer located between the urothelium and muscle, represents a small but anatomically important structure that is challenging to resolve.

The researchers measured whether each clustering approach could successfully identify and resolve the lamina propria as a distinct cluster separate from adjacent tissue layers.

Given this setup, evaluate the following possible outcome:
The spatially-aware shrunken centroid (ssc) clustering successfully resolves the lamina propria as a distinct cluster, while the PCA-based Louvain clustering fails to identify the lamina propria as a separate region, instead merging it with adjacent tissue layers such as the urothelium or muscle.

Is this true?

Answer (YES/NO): NO